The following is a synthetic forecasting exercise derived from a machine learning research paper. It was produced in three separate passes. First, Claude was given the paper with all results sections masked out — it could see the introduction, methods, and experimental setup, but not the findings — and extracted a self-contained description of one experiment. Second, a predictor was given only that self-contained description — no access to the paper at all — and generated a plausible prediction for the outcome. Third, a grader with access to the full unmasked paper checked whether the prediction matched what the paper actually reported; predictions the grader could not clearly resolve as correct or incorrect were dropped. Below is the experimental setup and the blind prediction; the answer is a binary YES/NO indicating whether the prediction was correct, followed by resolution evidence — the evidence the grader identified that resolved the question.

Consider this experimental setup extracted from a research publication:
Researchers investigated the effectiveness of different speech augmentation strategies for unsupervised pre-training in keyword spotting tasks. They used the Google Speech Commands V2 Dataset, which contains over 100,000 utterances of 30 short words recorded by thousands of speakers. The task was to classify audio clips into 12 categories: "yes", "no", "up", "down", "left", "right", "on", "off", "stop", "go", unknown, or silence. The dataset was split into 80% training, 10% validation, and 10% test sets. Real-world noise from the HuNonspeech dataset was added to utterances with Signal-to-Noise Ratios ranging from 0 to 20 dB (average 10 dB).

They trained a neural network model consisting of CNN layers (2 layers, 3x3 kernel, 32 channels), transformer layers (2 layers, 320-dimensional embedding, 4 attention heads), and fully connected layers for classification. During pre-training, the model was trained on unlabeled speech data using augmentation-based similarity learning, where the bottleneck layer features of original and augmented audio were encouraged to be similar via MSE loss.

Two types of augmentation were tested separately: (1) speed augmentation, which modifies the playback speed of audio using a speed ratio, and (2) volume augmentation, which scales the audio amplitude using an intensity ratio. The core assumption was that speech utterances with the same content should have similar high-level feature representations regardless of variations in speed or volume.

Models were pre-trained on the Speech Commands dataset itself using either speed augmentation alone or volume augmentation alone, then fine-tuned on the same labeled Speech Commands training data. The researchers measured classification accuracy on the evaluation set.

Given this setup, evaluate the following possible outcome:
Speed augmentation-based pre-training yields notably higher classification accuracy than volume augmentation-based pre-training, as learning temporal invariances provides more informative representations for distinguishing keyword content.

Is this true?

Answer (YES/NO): YES